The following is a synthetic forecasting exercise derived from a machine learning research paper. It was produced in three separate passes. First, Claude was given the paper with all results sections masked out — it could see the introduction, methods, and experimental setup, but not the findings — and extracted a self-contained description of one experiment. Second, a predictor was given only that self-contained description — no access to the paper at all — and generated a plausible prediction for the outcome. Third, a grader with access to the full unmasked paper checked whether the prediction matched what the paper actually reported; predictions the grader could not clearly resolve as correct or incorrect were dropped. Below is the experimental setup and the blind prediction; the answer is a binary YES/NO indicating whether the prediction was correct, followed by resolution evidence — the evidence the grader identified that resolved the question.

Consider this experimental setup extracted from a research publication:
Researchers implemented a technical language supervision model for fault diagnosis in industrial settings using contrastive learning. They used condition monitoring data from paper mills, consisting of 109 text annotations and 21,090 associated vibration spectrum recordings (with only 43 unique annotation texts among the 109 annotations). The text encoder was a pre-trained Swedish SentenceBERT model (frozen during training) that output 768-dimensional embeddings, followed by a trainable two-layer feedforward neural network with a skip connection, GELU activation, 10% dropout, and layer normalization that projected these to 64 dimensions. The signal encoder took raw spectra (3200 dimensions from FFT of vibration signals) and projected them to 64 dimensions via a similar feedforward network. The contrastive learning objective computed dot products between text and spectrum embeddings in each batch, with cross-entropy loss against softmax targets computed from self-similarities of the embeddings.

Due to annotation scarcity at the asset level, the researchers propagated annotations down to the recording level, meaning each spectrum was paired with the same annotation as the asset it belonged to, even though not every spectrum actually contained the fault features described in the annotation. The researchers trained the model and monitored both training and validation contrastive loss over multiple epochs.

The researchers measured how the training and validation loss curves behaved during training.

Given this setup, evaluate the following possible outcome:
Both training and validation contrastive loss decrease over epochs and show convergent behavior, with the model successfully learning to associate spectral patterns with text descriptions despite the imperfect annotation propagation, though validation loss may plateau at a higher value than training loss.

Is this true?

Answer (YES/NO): NO